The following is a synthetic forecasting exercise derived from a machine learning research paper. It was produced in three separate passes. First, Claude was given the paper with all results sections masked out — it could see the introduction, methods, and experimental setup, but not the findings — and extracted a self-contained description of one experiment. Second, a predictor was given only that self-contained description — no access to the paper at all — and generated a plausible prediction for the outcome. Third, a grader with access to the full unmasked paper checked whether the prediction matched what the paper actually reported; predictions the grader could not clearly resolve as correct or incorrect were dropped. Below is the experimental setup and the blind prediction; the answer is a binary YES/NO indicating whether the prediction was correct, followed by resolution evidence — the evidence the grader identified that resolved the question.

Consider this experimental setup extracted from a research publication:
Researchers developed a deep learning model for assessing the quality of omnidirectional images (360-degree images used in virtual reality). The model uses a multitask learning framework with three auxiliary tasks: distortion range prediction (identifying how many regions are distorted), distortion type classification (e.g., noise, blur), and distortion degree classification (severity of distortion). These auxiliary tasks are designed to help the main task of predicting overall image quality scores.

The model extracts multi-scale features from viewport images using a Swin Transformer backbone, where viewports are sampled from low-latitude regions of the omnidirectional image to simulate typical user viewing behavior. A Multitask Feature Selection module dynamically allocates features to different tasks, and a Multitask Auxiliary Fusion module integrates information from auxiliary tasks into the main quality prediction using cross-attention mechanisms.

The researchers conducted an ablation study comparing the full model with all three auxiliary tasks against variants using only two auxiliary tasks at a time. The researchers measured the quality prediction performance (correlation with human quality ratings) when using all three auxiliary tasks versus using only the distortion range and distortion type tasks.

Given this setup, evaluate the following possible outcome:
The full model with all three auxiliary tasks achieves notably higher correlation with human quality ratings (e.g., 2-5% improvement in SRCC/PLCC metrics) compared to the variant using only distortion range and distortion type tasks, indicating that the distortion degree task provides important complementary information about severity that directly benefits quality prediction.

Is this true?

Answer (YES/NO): NO